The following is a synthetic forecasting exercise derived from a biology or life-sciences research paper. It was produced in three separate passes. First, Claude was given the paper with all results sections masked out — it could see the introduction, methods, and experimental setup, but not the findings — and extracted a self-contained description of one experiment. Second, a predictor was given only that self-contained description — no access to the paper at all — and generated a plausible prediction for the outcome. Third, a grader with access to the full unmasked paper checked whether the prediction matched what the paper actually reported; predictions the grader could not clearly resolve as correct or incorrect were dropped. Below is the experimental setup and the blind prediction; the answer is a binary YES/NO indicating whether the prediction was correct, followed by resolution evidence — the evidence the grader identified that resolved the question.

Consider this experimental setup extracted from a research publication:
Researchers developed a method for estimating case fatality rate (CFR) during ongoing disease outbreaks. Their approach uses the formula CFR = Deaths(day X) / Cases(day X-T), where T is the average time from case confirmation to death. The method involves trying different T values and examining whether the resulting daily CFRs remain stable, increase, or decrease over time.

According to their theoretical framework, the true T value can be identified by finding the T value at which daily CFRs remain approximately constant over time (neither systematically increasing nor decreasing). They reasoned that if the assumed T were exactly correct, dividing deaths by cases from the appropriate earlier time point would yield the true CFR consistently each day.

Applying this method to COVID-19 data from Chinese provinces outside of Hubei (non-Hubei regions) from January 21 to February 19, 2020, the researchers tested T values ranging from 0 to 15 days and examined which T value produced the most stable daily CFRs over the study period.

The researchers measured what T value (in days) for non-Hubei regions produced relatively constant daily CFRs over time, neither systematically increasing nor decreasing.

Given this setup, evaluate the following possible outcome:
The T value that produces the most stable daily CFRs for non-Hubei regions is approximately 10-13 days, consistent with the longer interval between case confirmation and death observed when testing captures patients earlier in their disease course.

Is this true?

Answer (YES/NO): NO